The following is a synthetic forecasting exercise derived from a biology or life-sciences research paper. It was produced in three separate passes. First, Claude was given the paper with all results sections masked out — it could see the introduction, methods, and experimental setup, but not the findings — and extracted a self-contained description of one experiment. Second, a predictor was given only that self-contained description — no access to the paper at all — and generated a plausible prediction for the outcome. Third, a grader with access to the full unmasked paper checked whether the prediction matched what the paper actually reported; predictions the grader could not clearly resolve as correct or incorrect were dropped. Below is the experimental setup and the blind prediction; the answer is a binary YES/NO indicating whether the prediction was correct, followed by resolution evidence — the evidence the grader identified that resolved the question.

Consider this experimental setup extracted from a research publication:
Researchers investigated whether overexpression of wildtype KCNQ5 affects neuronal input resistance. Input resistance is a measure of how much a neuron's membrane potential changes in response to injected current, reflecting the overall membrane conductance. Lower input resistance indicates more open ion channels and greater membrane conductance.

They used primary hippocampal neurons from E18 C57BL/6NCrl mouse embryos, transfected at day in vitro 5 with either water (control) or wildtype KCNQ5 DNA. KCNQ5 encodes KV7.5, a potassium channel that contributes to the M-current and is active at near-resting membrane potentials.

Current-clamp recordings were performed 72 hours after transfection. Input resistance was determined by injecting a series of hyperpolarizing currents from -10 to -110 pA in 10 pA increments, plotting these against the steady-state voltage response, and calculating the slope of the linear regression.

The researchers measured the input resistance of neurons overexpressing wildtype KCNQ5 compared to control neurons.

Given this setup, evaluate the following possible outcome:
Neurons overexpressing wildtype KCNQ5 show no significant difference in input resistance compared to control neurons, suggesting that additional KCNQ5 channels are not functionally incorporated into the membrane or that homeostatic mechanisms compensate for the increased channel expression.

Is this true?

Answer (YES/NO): NO